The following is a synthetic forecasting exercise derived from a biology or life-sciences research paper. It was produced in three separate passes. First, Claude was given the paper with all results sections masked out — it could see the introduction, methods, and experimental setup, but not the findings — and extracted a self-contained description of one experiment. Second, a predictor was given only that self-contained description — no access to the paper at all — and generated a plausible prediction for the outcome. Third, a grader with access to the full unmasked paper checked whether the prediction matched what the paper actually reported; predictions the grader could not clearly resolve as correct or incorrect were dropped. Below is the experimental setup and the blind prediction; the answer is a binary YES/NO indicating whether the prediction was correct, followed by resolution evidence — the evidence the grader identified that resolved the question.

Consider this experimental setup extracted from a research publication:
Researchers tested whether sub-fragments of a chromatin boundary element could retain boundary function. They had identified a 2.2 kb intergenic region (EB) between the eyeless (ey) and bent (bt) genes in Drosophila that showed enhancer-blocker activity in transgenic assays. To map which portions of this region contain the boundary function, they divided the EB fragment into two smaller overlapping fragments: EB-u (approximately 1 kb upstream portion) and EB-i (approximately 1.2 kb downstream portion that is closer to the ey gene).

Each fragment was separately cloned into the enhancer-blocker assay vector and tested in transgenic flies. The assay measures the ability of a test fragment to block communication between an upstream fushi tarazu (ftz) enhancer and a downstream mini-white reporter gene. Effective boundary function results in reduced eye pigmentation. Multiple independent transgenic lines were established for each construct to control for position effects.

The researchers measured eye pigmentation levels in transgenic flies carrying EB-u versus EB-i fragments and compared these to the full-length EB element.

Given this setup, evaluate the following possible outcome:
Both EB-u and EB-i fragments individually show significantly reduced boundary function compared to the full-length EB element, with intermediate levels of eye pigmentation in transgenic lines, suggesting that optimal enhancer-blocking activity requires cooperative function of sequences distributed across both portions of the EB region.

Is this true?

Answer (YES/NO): NO